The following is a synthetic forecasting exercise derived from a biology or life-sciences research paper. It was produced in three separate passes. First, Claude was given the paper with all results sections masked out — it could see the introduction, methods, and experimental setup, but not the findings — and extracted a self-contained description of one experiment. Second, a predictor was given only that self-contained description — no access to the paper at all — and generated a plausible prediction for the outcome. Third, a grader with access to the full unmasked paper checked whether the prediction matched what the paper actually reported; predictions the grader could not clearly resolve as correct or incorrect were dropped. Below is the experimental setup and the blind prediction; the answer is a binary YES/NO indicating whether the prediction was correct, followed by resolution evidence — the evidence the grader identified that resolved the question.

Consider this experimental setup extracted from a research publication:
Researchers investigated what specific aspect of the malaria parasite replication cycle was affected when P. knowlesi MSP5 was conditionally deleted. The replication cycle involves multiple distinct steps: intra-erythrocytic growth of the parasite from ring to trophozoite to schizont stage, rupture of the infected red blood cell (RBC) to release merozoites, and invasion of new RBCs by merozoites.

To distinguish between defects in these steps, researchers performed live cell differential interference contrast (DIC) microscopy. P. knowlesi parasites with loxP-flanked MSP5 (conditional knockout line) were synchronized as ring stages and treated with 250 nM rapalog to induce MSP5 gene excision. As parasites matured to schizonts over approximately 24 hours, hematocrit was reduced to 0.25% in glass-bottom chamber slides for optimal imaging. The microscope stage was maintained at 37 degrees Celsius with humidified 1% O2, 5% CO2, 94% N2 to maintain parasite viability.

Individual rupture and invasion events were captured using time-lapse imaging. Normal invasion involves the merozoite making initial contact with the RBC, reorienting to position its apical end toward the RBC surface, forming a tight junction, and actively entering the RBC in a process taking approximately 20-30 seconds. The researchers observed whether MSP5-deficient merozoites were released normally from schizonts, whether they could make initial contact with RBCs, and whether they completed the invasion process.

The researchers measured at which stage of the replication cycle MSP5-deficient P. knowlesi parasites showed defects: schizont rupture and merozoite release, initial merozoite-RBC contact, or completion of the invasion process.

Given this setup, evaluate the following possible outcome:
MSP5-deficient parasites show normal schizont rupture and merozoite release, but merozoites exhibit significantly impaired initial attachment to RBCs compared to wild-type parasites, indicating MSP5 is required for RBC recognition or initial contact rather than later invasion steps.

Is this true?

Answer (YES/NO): NO